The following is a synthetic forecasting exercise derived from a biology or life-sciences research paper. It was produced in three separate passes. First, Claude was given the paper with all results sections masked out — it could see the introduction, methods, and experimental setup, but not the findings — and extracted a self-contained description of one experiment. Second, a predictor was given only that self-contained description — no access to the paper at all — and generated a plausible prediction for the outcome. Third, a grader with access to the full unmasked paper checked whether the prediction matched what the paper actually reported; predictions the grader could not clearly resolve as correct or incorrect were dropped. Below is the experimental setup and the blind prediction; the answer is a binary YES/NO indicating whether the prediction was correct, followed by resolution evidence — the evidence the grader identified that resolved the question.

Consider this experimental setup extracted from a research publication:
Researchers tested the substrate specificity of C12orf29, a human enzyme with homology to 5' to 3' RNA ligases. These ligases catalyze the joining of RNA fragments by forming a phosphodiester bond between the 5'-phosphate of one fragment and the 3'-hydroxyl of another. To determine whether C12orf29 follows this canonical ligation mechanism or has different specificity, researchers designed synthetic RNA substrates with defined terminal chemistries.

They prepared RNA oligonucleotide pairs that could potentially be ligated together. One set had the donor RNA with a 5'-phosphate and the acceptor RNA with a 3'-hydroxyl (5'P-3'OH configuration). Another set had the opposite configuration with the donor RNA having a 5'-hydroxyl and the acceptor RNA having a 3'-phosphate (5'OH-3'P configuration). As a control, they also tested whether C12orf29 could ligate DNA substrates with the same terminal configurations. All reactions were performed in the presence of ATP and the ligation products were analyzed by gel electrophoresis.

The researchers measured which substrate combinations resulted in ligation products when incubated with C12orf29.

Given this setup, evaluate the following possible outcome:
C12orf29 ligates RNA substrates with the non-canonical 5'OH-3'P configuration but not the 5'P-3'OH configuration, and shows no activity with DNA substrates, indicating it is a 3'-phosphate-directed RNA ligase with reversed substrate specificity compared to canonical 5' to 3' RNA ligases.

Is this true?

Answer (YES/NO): NO